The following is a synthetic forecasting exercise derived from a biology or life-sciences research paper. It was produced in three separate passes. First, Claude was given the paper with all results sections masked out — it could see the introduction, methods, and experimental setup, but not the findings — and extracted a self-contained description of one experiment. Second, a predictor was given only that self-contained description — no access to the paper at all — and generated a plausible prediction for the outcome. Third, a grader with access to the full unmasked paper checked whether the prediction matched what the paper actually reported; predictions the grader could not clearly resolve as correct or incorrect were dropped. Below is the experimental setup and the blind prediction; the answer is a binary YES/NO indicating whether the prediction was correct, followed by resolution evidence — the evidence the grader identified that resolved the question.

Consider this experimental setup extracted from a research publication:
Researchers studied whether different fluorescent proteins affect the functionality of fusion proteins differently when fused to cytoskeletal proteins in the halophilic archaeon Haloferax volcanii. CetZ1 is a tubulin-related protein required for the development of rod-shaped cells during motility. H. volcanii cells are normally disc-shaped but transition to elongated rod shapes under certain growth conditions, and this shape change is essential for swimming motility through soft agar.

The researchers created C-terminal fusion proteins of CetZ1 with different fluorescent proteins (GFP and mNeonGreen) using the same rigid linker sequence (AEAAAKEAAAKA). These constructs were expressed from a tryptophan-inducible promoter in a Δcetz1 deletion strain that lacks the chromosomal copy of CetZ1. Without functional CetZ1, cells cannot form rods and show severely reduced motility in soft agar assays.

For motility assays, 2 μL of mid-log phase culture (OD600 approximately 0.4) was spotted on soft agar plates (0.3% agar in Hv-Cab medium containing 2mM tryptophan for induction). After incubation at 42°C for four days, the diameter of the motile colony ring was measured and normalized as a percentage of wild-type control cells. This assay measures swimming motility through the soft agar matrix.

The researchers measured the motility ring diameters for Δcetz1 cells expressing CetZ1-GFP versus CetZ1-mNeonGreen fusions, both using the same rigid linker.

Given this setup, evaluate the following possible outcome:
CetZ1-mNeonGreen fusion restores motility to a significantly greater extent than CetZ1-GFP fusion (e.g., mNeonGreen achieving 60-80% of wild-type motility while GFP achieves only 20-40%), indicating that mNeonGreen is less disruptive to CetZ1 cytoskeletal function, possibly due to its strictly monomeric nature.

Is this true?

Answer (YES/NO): NO